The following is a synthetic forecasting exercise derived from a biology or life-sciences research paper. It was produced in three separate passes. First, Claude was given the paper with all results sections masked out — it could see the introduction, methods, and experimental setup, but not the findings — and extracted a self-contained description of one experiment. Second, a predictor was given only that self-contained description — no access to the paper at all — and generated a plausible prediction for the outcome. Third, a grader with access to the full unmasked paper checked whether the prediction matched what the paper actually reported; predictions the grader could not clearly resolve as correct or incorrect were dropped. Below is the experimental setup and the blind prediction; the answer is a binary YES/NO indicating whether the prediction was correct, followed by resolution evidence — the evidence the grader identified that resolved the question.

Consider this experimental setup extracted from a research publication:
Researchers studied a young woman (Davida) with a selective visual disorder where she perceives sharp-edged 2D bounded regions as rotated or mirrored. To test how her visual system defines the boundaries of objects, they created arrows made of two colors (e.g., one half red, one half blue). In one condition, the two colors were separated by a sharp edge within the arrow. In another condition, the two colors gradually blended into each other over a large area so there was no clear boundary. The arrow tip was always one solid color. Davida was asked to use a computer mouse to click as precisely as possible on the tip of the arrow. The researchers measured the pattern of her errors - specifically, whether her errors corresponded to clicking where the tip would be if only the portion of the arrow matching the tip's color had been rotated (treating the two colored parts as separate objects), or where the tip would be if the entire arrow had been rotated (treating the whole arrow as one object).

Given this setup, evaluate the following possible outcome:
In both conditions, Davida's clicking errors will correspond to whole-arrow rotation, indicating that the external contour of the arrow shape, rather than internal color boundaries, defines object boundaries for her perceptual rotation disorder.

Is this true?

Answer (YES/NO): NO